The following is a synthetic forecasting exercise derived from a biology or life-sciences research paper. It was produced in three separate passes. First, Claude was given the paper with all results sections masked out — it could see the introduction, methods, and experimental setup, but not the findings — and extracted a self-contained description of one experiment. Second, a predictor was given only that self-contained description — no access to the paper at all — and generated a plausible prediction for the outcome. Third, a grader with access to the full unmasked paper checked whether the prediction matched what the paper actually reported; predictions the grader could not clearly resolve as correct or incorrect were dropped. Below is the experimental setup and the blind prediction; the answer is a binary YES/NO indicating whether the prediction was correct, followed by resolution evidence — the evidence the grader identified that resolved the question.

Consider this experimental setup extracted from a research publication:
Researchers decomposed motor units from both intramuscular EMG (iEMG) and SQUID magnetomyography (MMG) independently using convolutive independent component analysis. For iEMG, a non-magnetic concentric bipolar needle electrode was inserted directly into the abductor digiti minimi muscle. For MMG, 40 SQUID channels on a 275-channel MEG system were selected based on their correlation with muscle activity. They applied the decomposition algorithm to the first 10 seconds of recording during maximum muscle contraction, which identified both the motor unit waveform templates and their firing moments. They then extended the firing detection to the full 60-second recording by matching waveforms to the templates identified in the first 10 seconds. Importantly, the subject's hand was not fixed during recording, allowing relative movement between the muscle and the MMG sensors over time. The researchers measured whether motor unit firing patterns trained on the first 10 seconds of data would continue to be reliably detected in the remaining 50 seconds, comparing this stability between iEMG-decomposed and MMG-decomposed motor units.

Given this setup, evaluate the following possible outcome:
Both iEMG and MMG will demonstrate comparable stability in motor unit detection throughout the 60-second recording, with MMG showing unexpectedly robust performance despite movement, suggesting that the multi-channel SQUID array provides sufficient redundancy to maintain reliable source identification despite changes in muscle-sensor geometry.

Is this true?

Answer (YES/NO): NO